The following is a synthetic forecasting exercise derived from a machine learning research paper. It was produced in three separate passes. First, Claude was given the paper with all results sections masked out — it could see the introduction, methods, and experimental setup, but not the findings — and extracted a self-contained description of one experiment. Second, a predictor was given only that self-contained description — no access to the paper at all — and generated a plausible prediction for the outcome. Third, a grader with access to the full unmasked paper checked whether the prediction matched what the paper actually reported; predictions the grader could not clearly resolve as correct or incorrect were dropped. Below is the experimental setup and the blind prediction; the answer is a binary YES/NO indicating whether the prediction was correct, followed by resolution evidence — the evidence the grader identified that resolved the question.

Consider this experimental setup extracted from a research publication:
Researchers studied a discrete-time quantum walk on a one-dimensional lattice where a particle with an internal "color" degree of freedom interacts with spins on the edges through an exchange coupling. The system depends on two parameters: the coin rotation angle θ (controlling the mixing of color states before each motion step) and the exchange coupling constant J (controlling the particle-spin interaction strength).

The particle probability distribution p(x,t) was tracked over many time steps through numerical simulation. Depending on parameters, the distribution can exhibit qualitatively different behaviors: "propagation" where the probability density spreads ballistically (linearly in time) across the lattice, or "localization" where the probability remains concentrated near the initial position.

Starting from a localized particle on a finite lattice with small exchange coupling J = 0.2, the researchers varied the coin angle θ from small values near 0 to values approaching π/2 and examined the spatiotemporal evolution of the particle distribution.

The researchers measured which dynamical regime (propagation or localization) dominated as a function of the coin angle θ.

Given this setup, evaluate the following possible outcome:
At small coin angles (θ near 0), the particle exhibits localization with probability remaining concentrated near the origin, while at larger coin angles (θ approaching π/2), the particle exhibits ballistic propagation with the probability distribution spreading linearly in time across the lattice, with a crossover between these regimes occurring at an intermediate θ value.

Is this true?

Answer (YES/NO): NO